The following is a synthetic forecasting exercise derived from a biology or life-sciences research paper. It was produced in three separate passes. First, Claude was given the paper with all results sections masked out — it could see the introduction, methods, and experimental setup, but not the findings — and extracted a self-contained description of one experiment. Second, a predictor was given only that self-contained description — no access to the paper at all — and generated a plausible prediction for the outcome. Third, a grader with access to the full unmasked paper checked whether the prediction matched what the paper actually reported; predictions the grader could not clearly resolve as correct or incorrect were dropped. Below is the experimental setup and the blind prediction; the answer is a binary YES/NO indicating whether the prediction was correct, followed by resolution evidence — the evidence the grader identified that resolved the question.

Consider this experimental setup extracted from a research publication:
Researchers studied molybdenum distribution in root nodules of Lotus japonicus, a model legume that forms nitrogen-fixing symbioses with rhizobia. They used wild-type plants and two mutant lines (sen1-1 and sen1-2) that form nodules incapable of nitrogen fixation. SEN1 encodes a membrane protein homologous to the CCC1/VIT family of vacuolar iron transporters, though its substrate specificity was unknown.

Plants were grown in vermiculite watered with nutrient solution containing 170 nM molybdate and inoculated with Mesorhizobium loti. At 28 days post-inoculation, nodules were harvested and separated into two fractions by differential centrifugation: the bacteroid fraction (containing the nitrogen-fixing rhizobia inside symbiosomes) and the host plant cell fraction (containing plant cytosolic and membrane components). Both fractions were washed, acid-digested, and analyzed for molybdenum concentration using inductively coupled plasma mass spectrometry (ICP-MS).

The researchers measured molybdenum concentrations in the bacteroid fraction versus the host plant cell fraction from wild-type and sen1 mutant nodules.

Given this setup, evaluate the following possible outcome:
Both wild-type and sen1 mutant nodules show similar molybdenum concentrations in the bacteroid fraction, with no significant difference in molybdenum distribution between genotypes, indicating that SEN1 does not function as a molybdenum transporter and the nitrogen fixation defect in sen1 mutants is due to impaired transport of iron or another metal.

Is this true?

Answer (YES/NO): NO